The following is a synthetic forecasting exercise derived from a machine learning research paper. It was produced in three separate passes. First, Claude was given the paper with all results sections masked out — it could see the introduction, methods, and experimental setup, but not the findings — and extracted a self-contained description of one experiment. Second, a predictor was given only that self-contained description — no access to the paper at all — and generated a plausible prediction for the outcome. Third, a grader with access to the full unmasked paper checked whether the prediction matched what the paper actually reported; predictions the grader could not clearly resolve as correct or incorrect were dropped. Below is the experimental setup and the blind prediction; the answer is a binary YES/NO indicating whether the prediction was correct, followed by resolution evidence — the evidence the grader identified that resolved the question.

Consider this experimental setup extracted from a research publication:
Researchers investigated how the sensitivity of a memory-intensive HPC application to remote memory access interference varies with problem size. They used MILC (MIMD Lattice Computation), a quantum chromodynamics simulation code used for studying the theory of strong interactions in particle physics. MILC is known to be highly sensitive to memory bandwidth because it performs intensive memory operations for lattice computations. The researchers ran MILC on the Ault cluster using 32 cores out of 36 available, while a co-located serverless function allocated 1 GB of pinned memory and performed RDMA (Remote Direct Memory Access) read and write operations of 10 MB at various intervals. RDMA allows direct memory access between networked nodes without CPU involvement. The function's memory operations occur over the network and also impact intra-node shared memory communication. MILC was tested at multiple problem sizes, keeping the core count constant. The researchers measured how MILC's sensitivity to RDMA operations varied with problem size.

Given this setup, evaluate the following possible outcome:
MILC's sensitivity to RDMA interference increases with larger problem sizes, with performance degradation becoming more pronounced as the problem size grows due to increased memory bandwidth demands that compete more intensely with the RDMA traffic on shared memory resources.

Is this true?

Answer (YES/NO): YES